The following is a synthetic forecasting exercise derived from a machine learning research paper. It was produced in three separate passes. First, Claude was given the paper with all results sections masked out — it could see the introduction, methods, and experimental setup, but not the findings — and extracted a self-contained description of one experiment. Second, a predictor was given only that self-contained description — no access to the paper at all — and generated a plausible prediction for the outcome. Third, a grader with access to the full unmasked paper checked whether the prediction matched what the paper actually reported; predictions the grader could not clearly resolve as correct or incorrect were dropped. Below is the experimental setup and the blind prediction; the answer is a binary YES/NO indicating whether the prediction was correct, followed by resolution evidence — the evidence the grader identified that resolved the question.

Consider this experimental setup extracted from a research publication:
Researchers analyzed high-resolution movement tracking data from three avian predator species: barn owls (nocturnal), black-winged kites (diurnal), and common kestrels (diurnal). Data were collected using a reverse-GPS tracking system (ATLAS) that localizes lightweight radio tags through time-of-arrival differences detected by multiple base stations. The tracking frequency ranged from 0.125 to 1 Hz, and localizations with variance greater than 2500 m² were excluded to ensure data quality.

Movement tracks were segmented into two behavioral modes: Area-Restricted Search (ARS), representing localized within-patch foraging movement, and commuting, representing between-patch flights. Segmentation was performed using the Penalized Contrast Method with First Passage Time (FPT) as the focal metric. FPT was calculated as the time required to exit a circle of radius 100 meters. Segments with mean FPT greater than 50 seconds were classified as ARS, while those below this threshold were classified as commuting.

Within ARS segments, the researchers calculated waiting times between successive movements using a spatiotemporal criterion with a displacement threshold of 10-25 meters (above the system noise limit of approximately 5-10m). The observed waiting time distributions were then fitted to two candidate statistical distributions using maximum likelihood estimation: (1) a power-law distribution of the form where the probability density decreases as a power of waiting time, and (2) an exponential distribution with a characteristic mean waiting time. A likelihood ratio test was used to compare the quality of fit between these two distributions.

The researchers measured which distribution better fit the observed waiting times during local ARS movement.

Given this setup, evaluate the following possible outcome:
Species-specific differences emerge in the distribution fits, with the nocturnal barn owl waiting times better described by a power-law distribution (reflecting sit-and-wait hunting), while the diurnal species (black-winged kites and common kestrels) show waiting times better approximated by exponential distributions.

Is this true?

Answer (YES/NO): NO